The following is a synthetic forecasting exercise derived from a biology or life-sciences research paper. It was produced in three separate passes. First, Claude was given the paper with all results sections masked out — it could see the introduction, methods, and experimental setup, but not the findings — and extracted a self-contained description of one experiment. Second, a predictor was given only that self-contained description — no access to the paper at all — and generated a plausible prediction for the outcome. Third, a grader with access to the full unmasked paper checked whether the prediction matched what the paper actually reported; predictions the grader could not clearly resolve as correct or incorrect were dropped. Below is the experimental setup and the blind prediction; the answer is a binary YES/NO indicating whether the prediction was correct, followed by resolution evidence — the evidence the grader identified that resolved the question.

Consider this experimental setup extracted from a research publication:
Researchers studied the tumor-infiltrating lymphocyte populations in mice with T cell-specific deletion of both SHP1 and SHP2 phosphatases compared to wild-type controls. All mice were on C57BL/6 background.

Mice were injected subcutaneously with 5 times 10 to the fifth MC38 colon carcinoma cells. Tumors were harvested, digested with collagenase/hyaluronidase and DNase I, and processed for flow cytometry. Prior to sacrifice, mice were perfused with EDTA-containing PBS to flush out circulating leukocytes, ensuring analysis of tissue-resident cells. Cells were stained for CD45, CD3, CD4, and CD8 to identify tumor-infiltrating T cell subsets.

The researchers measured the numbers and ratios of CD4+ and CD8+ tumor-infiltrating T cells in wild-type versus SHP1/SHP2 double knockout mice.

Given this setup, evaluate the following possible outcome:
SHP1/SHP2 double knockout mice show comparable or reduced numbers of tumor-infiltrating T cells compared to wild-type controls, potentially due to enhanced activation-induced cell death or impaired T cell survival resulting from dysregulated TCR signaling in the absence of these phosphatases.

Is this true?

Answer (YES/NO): YES